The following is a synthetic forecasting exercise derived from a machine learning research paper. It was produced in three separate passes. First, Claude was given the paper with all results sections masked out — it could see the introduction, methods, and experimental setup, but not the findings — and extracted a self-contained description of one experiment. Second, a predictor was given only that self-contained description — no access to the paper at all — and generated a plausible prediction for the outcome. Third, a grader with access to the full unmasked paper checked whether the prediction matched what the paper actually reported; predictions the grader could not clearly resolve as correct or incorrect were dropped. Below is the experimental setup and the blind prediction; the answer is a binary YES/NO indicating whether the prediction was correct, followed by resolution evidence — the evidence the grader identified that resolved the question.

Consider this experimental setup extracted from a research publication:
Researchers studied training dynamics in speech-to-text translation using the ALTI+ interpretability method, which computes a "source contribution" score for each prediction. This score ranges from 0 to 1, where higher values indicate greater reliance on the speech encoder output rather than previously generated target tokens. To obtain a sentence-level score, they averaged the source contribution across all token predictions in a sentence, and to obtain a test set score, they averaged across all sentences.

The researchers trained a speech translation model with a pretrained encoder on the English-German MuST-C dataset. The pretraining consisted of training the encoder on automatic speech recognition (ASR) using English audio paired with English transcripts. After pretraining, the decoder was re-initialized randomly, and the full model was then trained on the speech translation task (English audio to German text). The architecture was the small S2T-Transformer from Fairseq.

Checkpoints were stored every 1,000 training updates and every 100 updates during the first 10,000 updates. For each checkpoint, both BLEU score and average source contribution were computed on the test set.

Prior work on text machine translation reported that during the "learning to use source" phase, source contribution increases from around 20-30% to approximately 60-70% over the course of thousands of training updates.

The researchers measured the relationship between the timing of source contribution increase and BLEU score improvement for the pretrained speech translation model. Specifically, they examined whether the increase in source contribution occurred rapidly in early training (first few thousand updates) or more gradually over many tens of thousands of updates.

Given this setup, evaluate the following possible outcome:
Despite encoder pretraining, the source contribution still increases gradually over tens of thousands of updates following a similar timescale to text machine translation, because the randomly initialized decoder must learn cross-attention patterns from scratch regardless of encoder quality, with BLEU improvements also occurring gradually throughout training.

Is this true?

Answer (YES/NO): NO